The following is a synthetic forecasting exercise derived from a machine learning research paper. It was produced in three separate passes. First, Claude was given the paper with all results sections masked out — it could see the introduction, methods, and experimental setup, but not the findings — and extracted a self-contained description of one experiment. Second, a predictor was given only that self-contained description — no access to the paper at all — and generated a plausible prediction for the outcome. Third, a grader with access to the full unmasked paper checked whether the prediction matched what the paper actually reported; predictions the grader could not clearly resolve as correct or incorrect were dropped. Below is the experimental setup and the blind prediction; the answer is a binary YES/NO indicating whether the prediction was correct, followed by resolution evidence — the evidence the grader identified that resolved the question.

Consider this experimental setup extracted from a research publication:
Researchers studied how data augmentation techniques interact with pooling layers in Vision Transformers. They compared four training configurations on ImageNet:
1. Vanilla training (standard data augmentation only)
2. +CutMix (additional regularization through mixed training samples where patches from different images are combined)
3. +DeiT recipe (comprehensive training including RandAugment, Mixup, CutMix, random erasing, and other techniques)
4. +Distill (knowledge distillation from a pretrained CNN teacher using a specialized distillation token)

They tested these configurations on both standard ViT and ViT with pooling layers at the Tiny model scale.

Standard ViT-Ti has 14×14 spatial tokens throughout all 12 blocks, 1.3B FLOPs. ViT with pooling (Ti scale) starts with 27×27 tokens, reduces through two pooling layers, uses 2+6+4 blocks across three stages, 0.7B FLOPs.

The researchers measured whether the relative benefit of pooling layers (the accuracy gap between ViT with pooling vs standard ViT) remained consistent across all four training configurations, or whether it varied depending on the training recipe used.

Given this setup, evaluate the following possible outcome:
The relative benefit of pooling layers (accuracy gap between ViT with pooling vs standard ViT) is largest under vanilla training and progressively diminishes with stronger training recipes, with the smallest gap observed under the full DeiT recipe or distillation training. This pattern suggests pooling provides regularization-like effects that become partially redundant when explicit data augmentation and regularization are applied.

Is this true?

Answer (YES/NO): NO